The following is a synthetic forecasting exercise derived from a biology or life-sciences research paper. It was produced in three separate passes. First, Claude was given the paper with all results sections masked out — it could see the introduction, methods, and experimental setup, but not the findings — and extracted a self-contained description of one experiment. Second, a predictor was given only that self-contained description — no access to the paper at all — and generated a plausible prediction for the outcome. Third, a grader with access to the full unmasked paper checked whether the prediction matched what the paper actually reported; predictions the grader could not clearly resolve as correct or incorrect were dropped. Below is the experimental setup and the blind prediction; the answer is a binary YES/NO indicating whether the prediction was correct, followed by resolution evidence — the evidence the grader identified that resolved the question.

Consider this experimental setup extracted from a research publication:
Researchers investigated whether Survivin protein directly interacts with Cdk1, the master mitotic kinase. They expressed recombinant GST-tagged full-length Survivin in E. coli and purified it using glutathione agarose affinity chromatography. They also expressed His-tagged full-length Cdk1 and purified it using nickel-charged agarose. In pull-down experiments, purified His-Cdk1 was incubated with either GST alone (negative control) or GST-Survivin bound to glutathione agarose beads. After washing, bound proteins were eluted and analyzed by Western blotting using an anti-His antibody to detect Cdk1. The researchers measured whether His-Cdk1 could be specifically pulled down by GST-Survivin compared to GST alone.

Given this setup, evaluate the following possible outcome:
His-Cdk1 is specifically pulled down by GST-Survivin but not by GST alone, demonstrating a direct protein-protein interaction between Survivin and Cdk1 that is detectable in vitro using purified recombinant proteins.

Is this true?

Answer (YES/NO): YES